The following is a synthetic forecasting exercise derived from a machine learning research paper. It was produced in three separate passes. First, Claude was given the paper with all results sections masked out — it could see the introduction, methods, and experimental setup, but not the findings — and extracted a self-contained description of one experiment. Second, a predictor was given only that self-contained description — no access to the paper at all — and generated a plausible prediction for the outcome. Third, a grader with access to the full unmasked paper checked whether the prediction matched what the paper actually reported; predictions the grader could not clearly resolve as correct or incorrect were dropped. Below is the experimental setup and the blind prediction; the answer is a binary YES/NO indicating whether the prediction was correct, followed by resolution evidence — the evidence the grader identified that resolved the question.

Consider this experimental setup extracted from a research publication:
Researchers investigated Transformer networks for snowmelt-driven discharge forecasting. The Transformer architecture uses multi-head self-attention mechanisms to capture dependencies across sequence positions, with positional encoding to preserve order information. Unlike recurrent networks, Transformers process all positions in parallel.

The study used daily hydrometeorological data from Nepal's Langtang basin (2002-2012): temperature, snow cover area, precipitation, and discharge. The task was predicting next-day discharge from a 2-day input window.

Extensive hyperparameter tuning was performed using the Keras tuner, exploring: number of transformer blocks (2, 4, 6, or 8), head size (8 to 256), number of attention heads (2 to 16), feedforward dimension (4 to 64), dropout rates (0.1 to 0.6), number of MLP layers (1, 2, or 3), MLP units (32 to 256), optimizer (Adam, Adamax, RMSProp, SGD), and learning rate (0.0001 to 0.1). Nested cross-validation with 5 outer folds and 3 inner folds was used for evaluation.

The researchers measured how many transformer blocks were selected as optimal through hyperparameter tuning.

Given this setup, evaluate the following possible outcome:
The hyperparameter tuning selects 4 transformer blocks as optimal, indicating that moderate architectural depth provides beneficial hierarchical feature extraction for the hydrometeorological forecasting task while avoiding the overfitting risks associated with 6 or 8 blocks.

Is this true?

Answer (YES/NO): NO